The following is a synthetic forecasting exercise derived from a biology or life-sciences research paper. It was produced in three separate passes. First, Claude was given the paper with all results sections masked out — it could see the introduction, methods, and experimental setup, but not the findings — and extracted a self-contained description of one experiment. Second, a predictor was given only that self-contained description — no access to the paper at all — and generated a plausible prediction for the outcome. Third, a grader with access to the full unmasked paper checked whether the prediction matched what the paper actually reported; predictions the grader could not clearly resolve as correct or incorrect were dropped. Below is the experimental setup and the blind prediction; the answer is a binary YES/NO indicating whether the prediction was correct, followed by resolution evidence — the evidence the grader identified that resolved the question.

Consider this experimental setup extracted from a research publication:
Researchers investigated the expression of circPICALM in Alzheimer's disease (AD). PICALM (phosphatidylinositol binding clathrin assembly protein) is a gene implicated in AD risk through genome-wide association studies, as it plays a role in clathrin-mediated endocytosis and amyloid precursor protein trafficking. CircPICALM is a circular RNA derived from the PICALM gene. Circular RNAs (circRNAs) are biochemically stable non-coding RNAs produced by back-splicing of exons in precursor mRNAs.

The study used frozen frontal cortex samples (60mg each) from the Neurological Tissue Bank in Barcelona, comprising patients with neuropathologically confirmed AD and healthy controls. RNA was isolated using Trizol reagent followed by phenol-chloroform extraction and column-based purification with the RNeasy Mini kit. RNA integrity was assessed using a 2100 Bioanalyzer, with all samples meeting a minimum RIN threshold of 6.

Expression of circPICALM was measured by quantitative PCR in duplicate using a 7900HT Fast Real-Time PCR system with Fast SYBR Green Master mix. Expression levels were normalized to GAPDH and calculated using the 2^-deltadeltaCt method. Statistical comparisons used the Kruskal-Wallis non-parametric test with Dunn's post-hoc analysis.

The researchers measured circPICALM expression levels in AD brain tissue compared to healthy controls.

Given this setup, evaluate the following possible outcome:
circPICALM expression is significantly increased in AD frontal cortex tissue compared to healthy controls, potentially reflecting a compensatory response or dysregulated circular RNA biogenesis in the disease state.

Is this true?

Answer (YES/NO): NO